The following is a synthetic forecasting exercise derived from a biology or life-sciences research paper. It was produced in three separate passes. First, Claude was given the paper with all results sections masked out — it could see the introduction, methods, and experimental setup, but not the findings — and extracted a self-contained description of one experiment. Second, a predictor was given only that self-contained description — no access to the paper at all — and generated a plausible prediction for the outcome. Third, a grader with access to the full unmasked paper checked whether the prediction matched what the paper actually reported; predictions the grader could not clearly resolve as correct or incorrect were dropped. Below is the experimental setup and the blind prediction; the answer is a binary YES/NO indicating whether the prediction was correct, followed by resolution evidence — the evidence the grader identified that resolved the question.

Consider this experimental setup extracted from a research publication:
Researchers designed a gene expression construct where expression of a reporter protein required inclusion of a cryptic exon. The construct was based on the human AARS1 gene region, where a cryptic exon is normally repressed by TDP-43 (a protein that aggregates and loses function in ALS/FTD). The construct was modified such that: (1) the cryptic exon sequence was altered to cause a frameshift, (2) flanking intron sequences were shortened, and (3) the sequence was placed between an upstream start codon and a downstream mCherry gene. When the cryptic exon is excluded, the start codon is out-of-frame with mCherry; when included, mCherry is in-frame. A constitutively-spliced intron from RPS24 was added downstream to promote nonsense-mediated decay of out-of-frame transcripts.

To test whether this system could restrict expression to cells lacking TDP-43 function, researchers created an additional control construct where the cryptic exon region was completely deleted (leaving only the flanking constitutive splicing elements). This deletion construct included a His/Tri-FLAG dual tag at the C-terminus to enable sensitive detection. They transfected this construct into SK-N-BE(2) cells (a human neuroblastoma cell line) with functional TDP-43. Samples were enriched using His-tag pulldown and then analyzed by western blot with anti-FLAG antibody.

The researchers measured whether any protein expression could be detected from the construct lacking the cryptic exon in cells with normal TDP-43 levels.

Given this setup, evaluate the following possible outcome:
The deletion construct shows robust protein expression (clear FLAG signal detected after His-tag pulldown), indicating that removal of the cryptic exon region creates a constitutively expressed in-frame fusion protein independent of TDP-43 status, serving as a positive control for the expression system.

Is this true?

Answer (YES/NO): NO